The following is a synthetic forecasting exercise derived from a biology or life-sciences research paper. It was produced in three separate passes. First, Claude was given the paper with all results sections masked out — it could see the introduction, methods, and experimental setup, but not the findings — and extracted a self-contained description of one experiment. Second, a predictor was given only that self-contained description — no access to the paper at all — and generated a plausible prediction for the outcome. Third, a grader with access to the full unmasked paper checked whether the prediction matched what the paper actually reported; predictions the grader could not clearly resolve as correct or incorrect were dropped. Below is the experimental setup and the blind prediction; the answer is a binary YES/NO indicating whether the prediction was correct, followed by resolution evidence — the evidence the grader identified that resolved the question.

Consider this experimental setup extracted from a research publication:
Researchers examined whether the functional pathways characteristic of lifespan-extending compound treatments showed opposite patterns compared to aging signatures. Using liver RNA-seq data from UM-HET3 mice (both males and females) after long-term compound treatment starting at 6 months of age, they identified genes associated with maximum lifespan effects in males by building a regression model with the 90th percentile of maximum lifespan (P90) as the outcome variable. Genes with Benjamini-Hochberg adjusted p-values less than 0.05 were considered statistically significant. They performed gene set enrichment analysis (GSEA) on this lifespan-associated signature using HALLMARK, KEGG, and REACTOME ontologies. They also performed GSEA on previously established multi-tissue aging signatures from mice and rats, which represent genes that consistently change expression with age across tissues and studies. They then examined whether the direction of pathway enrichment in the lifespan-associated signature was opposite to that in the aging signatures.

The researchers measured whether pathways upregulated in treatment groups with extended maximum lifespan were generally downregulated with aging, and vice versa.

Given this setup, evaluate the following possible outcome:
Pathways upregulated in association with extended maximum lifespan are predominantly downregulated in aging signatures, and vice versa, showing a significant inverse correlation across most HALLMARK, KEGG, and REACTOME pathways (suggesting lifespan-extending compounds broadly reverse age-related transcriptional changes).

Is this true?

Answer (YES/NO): NO